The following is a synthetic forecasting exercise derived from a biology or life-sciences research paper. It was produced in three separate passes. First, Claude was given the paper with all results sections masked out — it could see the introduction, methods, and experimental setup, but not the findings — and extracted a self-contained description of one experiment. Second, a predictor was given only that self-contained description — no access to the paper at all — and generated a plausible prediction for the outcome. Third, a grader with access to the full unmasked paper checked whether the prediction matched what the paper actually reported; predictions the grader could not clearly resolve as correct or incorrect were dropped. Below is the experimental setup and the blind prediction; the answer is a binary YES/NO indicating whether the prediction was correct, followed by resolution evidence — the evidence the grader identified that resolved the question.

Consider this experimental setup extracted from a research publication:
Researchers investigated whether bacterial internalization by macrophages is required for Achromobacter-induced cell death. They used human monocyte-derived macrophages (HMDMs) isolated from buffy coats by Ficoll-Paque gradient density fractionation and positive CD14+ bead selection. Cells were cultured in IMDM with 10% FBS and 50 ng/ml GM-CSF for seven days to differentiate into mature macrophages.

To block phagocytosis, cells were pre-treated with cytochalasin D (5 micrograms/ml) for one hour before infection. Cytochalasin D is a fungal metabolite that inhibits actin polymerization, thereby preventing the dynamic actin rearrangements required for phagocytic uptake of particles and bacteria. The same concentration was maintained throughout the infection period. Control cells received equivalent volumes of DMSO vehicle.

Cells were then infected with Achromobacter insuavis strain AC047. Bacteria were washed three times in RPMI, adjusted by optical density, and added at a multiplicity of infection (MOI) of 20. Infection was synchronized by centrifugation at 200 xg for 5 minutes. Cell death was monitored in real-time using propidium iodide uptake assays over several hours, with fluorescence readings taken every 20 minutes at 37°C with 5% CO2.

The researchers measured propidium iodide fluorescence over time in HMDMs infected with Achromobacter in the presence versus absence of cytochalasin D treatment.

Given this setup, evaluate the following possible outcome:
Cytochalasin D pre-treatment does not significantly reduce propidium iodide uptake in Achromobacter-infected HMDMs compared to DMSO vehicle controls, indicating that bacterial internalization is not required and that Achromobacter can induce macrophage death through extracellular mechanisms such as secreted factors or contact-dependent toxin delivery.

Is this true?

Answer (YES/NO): NO